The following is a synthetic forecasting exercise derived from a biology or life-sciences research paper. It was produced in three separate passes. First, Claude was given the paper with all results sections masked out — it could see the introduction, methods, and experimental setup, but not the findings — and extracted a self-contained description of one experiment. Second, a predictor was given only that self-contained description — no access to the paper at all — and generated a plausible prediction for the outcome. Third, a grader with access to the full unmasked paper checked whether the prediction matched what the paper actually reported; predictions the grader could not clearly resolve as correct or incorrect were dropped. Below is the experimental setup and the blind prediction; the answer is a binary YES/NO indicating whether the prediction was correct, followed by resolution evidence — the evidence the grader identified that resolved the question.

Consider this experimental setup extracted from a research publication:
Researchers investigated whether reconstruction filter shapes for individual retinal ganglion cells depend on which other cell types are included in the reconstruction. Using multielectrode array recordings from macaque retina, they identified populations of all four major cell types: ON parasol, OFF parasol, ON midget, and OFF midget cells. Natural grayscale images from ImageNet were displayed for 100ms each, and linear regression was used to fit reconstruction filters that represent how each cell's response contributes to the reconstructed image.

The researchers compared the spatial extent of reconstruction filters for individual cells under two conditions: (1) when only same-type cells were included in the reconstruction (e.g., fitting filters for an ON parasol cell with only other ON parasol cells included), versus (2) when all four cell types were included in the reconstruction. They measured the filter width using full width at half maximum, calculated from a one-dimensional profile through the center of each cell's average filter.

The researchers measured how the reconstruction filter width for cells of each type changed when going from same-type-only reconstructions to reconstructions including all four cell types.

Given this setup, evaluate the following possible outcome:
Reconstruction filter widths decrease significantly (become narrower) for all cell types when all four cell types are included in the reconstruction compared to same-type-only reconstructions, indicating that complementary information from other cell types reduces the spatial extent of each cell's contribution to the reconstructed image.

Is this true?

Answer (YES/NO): NO